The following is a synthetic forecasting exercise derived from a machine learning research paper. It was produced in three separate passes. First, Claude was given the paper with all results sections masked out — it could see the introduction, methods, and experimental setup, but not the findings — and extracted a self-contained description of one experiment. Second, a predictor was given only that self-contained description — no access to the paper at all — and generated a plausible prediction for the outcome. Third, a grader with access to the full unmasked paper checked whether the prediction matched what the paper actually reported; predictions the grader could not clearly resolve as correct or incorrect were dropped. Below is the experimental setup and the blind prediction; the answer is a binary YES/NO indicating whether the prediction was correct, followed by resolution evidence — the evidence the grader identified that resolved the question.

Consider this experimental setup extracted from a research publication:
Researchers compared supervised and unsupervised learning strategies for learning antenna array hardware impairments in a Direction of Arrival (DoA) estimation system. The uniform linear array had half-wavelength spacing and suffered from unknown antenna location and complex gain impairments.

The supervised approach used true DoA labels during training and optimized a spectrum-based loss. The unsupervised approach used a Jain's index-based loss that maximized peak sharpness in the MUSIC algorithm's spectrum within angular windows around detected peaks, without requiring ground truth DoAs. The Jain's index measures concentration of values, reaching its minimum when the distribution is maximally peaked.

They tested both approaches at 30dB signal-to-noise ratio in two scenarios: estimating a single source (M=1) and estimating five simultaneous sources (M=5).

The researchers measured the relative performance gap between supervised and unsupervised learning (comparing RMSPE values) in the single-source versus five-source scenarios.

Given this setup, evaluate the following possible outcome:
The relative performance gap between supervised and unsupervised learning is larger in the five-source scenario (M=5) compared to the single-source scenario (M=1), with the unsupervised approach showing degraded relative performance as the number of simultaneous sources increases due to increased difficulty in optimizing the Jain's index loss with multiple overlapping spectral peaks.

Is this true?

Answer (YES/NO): NO